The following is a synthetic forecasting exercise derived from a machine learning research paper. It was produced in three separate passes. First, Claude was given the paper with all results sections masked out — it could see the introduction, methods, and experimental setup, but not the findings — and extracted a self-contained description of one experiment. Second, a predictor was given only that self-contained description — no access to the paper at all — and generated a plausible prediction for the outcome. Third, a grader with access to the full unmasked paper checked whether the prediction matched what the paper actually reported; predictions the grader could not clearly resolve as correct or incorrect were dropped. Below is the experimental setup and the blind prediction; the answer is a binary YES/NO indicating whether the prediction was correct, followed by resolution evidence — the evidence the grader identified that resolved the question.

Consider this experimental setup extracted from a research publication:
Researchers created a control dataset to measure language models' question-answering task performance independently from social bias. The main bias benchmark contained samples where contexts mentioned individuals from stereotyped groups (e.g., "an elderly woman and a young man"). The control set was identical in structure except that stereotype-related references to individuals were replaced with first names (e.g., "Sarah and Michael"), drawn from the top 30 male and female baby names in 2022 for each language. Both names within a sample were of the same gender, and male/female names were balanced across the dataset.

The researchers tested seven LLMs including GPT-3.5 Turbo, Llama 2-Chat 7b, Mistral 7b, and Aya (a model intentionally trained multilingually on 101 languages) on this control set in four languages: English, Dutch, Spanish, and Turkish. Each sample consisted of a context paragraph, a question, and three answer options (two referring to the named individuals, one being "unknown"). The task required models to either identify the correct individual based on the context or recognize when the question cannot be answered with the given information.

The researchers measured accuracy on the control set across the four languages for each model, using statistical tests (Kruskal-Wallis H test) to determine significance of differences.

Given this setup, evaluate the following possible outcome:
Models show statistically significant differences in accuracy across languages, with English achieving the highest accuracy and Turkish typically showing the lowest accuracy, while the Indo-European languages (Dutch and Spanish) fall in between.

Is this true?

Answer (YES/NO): YES